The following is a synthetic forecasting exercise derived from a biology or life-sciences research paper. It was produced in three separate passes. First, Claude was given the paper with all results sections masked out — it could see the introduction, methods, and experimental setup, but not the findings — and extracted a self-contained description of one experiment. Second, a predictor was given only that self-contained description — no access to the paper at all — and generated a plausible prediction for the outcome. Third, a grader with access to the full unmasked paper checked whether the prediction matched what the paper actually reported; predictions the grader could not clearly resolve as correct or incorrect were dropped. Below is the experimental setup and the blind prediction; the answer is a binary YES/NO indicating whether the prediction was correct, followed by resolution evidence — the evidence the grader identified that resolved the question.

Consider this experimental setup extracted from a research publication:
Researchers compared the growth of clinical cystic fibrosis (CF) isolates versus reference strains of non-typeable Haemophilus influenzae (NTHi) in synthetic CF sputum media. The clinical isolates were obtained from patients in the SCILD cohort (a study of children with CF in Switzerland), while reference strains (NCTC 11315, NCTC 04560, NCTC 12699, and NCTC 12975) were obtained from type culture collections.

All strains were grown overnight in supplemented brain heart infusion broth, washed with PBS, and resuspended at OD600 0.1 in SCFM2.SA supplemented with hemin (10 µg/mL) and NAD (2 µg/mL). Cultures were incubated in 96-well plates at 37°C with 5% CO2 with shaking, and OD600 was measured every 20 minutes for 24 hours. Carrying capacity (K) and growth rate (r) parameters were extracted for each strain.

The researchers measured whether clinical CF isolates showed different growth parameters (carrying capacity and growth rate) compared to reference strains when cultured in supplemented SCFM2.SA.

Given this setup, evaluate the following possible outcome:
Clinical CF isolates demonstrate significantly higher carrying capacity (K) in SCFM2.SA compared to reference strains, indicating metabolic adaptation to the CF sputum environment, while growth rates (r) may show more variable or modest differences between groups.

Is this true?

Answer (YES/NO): NO